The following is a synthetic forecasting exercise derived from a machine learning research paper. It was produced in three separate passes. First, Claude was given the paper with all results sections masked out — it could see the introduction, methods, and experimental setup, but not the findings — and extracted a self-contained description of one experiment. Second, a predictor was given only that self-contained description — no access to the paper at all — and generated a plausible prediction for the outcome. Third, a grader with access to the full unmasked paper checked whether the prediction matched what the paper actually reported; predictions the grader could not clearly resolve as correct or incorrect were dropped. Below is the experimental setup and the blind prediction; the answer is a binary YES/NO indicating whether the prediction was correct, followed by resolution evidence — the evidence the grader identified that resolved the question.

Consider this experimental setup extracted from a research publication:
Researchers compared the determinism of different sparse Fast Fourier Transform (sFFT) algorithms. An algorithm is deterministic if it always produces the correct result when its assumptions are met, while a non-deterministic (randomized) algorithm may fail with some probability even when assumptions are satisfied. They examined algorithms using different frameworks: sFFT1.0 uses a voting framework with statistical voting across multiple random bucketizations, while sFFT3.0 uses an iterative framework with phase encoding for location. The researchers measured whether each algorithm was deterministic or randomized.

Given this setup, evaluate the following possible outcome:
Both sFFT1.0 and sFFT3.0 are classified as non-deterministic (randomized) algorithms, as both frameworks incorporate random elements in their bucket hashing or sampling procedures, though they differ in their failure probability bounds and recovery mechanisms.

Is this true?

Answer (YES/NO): NO